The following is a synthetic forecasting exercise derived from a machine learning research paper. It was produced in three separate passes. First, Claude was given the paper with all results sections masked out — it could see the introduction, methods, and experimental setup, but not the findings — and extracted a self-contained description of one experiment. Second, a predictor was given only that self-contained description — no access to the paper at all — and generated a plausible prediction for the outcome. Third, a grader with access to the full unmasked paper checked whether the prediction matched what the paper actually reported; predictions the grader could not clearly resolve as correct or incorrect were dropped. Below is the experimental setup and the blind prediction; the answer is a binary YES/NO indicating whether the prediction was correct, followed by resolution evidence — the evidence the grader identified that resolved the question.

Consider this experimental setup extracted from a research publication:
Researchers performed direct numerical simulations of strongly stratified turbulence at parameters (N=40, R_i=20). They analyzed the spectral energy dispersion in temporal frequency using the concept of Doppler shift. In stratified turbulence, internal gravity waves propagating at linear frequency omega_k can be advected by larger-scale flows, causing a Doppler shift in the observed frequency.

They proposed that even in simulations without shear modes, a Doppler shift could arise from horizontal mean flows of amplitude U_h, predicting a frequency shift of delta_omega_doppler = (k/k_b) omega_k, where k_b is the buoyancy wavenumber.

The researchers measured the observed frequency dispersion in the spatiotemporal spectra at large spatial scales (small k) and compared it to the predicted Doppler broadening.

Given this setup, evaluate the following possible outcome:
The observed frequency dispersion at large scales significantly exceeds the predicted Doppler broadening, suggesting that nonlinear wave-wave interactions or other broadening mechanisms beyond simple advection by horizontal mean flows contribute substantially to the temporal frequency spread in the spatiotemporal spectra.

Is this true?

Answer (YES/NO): NO